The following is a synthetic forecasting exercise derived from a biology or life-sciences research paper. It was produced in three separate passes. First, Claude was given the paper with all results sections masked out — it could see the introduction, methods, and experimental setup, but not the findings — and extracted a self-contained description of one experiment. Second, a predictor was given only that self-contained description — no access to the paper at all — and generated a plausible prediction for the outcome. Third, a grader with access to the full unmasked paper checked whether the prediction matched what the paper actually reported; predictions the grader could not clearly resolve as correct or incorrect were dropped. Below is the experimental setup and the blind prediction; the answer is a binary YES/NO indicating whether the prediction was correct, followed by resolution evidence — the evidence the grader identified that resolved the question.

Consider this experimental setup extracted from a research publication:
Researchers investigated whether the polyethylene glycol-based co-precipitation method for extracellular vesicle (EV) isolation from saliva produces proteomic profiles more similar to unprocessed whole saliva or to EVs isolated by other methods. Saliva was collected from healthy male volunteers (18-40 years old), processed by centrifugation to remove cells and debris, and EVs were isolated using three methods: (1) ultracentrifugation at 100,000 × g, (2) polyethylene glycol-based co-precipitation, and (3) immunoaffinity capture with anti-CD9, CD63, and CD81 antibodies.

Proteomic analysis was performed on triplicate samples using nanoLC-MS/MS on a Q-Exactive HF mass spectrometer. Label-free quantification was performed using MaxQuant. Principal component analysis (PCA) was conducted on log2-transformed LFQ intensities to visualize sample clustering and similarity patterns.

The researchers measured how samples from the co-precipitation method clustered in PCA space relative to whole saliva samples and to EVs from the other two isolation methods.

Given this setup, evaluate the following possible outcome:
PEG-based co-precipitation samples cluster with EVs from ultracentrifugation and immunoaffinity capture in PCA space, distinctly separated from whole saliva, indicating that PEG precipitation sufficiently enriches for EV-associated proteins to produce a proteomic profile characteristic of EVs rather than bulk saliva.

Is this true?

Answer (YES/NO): NO